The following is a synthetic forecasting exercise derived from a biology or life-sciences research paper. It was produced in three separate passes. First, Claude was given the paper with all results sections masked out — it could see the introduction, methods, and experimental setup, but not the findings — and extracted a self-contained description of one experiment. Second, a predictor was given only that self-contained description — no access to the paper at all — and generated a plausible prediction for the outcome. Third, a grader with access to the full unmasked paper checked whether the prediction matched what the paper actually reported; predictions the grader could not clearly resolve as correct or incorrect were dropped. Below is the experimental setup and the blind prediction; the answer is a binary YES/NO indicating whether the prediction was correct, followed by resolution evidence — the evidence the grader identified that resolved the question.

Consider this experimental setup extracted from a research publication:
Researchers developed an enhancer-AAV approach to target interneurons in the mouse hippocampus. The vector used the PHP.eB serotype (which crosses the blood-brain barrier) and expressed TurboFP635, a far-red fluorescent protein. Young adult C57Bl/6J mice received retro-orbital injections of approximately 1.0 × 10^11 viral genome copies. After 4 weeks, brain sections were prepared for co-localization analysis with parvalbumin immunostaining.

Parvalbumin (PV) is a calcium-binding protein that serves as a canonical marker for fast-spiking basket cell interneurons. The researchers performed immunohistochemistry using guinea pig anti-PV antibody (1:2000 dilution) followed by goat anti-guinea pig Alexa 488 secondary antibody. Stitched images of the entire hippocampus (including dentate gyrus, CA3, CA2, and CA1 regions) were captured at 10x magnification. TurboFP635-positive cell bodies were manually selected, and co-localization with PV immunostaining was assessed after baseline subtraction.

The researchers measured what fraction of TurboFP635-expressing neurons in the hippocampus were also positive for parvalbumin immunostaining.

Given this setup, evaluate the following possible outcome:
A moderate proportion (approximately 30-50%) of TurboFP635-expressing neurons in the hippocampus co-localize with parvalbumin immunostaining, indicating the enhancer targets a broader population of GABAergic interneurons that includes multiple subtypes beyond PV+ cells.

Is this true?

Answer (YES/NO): NO